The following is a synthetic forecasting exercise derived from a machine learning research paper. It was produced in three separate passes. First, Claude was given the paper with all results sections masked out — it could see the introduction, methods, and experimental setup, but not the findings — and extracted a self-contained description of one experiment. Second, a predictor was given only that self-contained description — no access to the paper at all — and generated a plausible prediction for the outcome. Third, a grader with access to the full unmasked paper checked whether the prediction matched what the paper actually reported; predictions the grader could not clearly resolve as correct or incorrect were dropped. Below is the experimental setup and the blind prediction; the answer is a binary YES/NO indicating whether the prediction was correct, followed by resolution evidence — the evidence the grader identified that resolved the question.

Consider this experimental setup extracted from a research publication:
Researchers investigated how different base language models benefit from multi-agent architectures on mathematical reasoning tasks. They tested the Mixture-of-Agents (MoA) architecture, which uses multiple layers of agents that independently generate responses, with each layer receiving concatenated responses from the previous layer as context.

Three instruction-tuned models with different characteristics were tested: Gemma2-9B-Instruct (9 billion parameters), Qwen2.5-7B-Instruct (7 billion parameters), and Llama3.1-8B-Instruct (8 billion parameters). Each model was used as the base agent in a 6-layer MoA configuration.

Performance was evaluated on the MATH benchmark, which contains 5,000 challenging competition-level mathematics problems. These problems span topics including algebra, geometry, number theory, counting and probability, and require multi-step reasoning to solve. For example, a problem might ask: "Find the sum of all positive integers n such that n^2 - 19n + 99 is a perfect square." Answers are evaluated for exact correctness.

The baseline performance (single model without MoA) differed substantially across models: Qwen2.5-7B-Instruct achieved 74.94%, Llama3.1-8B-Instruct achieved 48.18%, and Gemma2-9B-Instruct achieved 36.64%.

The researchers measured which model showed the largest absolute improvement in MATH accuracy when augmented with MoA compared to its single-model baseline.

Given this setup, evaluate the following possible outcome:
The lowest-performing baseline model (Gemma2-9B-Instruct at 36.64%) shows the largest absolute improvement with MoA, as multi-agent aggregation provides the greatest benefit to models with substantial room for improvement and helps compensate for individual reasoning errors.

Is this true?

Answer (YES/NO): YES